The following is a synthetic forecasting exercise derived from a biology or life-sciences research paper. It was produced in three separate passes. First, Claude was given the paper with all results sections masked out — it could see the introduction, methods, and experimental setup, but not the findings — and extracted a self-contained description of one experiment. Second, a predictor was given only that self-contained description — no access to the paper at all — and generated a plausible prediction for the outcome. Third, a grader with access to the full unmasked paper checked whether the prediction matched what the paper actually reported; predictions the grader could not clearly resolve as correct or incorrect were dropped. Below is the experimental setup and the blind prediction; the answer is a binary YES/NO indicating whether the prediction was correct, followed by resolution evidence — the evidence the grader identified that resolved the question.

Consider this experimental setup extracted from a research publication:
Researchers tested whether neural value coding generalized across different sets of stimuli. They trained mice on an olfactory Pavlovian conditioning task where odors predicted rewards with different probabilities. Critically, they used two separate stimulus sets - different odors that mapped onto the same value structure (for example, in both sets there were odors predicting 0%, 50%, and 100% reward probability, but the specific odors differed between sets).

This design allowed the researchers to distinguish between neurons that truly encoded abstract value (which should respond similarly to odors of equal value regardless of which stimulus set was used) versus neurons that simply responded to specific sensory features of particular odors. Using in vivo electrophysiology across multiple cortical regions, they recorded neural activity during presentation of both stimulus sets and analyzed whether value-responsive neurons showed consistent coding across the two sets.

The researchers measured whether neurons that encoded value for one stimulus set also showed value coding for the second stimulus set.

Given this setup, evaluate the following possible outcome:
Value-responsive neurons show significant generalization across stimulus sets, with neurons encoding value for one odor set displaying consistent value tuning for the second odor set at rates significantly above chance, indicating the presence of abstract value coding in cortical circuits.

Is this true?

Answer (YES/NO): YES